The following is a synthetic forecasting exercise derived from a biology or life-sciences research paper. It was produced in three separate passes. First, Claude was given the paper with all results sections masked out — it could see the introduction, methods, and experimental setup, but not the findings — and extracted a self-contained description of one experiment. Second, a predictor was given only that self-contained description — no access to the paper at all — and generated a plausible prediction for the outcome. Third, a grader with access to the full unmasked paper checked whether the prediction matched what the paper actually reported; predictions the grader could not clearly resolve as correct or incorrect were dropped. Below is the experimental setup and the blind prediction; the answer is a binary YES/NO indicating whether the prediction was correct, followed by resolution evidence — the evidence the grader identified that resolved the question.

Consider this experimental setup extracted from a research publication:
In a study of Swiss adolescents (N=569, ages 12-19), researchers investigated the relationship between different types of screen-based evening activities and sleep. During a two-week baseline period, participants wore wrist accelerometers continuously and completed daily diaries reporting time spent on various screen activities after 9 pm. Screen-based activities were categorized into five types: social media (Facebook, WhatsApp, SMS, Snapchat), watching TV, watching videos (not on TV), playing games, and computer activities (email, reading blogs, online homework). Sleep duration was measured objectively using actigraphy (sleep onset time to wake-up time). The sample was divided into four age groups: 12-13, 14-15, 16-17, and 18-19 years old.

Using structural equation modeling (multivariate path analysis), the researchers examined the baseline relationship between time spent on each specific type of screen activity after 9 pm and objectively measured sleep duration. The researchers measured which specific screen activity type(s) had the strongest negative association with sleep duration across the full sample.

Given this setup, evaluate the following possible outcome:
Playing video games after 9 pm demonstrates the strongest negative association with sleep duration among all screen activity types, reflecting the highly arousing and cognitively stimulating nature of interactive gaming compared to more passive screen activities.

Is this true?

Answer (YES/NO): NO